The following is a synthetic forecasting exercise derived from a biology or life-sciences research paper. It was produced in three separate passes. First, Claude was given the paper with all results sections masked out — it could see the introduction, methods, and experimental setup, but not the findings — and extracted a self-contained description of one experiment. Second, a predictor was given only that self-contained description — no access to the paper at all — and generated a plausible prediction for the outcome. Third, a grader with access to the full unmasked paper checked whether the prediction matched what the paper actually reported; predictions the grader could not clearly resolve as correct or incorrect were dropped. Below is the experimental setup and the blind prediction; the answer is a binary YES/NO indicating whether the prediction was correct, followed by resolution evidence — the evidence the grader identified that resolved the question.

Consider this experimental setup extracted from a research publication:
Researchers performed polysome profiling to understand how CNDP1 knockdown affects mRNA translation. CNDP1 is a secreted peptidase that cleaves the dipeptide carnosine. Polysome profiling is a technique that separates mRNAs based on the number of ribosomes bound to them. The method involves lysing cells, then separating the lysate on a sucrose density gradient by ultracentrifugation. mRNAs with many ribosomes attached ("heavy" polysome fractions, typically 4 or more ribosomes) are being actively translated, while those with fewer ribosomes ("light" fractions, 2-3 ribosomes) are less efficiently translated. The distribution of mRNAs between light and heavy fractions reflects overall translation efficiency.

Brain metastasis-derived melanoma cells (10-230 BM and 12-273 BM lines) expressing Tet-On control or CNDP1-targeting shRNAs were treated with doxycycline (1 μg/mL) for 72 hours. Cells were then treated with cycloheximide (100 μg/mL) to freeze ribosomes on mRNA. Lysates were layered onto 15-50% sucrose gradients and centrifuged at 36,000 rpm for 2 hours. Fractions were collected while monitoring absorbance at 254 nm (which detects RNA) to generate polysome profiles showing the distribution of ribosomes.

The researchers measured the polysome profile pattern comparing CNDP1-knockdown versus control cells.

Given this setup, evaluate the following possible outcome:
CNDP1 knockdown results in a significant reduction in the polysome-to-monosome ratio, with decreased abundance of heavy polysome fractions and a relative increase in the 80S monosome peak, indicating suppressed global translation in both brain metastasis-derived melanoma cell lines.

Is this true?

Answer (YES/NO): NO